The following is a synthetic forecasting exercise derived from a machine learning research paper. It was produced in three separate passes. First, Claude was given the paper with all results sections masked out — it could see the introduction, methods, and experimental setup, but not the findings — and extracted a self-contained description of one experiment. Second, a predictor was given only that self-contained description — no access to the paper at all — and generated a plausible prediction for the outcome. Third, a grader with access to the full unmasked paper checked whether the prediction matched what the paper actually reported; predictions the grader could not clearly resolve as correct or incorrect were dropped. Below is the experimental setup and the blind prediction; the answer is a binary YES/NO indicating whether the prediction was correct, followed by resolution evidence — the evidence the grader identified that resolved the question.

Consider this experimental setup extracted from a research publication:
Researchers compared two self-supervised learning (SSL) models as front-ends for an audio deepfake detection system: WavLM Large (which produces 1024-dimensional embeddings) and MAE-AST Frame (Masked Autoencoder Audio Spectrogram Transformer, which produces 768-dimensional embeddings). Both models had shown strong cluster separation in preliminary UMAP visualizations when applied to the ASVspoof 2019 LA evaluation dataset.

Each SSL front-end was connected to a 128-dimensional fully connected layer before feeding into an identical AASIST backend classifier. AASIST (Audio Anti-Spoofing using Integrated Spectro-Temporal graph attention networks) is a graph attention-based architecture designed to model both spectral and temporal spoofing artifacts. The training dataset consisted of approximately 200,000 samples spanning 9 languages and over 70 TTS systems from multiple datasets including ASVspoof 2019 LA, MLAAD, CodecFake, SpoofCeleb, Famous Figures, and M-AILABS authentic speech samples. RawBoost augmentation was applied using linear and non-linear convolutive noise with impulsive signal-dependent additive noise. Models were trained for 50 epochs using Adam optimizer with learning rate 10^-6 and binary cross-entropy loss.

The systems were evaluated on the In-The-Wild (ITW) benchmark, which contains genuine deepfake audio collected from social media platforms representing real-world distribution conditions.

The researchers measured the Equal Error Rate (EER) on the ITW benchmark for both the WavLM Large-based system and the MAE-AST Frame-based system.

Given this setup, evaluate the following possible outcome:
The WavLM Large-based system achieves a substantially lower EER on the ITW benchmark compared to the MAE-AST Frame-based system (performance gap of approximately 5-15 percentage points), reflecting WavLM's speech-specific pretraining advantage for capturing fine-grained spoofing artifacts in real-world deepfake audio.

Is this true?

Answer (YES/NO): NO